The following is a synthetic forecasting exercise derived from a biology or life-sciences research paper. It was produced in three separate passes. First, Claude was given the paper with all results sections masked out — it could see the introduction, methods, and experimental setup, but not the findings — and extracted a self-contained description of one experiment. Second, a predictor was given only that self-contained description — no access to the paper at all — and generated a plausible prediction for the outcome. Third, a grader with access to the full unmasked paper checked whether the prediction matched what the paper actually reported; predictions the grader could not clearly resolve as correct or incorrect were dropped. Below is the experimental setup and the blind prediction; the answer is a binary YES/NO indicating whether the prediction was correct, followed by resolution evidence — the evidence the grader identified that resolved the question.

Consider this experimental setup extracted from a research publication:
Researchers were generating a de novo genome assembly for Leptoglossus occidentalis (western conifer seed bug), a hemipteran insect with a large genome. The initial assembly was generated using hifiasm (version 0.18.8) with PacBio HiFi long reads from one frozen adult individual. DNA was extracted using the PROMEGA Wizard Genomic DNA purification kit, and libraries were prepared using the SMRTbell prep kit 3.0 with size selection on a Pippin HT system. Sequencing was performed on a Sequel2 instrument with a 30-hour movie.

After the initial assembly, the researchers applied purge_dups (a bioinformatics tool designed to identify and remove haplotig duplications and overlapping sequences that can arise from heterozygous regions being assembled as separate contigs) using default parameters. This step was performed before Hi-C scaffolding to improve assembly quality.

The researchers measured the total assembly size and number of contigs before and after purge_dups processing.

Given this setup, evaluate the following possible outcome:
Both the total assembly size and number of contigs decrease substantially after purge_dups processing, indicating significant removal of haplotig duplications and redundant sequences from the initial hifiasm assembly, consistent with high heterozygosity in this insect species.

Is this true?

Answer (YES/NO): YES